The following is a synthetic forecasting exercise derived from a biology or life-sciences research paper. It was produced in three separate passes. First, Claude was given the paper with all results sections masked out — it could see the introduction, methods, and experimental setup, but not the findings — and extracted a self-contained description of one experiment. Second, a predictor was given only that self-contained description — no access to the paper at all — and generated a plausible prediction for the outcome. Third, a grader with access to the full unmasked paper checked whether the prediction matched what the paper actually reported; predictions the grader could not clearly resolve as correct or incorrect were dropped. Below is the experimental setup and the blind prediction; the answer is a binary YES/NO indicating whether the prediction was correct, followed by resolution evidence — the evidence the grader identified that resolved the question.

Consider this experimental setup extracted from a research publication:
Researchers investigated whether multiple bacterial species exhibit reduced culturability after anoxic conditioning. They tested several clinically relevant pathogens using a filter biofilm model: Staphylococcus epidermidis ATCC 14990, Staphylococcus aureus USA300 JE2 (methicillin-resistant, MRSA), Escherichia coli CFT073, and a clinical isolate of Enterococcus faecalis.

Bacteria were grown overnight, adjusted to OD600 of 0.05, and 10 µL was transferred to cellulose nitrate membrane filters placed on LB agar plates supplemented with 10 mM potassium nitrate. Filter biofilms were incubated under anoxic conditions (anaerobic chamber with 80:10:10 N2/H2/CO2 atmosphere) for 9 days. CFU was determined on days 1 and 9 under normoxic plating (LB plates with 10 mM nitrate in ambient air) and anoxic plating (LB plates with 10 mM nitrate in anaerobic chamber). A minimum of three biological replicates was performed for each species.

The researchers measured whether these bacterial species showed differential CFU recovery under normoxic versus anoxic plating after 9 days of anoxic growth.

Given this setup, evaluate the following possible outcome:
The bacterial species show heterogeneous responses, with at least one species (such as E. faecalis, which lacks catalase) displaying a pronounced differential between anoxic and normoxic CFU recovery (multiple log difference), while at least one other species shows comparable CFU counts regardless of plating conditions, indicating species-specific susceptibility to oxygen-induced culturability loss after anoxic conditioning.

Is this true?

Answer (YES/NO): NO